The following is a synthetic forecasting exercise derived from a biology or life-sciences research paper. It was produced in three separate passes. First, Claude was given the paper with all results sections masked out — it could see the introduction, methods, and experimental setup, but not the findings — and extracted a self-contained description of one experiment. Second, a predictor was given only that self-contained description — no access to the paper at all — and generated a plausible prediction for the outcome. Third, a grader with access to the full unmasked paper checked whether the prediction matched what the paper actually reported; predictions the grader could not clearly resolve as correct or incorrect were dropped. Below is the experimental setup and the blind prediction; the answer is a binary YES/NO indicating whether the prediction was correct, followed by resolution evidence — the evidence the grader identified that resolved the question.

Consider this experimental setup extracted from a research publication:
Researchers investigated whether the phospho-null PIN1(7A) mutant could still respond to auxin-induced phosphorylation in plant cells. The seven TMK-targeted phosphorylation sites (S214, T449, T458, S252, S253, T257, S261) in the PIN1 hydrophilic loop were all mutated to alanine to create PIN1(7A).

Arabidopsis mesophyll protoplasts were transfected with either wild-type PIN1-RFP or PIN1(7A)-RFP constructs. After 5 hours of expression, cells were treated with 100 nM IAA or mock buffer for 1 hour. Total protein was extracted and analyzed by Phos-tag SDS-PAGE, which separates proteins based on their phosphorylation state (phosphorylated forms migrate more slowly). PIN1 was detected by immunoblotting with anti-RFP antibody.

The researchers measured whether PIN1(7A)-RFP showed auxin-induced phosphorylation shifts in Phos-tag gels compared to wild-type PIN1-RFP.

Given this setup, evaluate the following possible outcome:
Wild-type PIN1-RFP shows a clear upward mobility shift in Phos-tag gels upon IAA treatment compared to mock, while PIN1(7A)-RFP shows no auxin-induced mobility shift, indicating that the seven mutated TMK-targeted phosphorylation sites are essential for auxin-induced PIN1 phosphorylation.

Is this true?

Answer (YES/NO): YES